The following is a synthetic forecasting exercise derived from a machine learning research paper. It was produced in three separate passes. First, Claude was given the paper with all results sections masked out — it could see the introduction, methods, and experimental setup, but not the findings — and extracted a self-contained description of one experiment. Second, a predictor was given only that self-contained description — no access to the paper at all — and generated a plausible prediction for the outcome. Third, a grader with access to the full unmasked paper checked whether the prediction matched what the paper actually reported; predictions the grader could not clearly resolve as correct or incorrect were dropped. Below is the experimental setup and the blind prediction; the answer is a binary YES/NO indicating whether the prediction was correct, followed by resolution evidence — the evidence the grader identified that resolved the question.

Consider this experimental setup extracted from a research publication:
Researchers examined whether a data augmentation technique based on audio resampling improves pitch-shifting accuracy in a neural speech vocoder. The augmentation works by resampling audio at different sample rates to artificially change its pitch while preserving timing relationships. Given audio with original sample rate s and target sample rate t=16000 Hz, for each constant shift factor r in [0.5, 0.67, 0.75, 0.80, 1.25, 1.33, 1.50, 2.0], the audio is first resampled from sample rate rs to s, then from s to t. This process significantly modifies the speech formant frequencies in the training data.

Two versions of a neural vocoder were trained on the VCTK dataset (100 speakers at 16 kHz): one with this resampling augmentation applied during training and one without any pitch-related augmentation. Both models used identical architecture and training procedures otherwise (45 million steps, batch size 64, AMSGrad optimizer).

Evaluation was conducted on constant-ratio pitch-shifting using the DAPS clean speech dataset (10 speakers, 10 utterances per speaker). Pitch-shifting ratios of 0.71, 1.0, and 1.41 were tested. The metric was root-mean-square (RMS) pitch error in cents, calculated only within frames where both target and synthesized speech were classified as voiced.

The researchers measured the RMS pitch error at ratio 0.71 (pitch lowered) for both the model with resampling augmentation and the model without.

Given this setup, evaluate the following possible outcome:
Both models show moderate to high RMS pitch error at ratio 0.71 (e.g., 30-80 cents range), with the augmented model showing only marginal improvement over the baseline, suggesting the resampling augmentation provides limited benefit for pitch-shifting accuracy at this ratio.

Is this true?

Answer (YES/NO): NO